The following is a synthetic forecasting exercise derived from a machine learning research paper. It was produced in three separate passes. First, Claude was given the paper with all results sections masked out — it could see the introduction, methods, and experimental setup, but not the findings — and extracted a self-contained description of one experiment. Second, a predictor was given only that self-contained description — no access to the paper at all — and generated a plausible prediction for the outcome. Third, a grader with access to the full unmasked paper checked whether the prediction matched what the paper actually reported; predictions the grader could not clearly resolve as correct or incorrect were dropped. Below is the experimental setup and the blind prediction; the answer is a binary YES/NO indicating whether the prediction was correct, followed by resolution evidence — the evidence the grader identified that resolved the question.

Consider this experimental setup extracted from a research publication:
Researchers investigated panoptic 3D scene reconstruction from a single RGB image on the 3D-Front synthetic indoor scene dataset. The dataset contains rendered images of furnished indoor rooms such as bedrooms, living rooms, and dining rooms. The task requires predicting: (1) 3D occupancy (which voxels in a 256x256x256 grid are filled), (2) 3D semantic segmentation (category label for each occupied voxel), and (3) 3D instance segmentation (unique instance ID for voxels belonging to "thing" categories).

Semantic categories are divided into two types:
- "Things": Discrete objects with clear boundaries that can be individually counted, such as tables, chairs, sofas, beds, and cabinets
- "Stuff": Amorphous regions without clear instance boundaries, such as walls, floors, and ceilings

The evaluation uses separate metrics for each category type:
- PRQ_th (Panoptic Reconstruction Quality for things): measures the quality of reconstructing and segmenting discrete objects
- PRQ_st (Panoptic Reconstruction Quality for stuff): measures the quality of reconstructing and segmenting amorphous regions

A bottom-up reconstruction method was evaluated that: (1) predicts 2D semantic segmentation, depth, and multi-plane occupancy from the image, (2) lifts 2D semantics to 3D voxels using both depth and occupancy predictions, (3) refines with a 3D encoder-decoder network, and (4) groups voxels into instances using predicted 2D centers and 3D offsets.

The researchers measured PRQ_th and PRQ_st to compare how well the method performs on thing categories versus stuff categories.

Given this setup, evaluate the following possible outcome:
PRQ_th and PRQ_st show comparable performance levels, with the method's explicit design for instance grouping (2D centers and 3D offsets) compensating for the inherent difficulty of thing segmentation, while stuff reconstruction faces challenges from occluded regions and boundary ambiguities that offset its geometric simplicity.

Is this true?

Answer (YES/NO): NO